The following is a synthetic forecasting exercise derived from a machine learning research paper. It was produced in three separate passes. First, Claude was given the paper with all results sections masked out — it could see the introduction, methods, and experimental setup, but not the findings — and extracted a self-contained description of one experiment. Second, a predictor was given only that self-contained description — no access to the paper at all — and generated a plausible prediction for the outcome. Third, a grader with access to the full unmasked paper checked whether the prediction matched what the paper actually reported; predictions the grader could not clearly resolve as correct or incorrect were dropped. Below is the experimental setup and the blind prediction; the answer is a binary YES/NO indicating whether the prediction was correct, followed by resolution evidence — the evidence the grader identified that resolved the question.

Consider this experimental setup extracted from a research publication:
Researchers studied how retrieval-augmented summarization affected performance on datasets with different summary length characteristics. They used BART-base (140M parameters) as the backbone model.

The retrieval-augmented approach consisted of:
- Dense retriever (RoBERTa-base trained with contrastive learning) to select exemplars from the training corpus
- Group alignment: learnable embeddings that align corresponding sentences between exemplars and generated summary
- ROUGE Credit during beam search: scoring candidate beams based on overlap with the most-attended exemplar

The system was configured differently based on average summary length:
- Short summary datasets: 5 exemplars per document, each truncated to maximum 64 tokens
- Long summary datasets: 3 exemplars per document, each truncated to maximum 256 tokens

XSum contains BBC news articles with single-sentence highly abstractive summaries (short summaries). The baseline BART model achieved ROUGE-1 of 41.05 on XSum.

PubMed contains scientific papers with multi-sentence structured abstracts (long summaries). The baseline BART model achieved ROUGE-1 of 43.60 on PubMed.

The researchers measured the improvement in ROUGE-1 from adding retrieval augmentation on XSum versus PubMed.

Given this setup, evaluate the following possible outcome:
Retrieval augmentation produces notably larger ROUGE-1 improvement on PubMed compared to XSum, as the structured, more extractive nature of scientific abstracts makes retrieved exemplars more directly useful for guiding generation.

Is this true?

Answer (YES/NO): YES